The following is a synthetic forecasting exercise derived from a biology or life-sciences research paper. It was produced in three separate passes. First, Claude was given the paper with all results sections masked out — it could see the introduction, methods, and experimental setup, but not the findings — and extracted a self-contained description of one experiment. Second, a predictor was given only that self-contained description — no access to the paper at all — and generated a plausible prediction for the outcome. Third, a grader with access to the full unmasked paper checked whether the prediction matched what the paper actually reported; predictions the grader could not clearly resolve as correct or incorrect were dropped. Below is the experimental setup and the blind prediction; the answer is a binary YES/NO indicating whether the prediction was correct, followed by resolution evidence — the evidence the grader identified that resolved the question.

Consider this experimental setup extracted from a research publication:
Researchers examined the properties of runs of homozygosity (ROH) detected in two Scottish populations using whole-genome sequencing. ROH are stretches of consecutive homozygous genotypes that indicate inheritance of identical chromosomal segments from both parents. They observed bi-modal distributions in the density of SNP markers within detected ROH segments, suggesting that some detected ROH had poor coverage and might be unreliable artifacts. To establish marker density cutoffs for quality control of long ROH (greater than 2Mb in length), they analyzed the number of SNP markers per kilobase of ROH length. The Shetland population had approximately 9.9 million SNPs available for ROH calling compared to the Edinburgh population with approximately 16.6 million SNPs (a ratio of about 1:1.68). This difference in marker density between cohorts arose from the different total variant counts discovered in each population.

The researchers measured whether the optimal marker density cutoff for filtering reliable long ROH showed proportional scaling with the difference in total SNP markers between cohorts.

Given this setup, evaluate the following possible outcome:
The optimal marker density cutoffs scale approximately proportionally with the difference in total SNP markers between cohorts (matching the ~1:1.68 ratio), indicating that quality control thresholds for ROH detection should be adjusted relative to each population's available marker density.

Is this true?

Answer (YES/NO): YES